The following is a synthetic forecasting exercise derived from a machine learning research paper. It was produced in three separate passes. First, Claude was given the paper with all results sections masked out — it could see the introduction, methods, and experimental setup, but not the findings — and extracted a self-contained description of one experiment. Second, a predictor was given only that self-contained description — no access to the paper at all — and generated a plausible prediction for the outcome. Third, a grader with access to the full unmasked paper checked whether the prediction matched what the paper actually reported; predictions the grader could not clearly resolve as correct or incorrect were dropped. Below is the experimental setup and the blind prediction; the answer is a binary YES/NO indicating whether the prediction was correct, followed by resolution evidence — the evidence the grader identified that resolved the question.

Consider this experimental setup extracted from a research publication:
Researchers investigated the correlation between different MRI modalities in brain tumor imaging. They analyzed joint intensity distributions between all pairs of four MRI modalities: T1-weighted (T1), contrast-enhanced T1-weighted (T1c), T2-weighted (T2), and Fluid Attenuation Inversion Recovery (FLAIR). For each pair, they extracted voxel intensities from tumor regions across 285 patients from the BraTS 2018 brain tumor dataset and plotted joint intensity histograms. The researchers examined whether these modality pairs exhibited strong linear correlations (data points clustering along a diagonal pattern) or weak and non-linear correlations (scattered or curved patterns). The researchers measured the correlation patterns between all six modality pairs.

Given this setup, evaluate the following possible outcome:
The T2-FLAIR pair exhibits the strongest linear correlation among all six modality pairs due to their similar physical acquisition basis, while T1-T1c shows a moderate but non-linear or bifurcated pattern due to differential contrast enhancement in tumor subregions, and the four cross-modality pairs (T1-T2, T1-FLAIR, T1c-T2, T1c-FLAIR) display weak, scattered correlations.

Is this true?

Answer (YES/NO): NO